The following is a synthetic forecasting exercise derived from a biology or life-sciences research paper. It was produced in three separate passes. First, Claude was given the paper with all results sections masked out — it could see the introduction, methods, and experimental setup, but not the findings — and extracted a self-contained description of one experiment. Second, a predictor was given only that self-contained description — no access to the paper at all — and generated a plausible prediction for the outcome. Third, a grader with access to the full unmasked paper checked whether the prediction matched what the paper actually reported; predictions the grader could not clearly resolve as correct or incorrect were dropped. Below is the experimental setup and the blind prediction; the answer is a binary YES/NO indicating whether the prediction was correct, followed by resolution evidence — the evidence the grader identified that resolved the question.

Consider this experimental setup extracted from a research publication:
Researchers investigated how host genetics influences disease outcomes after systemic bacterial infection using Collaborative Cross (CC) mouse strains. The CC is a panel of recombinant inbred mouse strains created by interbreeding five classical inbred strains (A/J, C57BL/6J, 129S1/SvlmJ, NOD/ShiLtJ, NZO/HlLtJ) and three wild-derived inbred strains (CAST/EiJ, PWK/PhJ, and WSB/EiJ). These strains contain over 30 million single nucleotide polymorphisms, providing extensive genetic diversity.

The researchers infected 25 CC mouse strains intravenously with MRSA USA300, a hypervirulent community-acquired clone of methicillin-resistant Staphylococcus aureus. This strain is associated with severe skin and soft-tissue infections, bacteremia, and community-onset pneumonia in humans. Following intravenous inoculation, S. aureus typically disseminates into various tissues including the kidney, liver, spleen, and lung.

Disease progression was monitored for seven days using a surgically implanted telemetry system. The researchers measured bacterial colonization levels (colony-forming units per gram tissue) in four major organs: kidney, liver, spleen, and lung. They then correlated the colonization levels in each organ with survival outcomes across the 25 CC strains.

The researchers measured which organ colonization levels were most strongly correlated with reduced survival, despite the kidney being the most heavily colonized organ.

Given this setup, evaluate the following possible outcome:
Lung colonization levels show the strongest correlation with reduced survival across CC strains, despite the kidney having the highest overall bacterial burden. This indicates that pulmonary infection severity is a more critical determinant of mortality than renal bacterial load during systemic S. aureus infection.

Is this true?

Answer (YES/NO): NO